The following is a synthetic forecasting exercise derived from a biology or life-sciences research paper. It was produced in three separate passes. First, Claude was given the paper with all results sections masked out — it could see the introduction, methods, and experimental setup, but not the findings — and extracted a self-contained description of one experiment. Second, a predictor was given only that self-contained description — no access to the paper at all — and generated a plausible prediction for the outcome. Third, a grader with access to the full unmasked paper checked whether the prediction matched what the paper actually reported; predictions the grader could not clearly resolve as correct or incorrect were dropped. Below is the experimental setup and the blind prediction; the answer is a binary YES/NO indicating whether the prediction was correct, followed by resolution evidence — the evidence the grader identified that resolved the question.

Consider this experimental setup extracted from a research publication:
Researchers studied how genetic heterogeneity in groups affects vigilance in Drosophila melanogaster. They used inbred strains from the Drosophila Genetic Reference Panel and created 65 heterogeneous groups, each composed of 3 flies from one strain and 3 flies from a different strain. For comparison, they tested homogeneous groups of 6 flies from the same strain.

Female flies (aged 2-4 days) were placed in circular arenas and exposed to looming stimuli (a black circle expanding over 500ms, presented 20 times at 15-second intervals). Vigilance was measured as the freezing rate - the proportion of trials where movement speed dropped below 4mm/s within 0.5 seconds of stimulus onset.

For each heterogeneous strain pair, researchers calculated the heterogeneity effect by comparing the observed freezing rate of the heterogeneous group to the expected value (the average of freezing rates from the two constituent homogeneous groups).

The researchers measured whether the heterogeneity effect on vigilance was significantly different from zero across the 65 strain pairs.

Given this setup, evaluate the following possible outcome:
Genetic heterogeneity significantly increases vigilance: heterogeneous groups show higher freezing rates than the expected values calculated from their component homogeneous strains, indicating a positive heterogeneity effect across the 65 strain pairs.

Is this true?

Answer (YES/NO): YES